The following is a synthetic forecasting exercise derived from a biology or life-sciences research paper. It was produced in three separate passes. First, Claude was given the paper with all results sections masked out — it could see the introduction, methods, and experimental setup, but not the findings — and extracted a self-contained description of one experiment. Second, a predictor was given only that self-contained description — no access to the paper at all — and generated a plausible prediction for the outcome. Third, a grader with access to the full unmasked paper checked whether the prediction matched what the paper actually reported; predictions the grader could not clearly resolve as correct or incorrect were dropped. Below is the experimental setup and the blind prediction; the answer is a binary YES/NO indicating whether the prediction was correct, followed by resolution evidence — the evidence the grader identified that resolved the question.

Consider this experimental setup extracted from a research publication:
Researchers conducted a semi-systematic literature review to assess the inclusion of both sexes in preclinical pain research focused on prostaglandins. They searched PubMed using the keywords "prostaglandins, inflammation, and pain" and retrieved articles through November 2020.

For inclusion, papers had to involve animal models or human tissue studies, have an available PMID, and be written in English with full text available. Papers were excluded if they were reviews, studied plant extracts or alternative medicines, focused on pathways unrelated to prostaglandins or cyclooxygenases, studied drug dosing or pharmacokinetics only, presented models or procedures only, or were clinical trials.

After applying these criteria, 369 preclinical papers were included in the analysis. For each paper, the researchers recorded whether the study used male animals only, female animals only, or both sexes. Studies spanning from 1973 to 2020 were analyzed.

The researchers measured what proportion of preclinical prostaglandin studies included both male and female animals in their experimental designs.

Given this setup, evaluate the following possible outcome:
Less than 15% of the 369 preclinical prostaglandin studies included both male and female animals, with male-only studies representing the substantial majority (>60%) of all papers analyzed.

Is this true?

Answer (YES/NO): NO